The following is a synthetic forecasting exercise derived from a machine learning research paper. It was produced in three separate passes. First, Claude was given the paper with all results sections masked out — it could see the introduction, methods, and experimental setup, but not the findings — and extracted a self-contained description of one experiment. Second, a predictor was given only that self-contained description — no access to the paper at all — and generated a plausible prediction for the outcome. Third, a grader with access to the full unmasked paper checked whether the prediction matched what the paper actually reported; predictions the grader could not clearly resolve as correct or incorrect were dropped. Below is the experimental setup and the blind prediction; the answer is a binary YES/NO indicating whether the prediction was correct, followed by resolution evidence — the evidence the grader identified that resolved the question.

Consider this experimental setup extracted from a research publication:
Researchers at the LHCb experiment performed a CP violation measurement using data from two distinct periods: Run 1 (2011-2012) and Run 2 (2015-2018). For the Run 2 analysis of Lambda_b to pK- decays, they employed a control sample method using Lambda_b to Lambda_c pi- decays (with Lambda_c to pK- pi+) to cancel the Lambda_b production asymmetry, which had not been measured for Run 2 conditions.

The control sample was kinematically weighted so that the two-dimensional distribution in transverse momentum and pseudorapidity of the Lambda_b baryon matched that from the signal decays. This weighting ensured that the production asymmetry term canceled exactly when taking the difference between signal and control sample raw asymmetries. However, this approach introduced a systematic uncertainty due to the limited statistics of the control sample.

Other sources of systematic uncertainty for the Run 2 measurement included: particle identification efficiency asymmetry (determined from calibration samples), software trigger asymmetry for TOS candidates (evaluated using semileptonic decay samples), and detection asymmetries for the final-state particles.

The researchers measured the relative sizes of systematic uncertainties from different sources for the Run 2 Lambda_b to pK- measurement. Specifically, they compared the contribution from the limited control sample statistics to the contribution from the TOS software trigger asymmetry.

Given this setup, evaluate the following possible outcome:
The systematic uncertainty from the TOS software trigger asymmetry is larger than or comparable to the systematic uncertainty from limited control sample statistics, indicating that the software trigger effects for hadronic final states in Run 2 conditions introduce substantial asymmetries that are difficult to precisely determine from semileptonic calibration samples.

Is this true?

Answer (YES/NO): NO